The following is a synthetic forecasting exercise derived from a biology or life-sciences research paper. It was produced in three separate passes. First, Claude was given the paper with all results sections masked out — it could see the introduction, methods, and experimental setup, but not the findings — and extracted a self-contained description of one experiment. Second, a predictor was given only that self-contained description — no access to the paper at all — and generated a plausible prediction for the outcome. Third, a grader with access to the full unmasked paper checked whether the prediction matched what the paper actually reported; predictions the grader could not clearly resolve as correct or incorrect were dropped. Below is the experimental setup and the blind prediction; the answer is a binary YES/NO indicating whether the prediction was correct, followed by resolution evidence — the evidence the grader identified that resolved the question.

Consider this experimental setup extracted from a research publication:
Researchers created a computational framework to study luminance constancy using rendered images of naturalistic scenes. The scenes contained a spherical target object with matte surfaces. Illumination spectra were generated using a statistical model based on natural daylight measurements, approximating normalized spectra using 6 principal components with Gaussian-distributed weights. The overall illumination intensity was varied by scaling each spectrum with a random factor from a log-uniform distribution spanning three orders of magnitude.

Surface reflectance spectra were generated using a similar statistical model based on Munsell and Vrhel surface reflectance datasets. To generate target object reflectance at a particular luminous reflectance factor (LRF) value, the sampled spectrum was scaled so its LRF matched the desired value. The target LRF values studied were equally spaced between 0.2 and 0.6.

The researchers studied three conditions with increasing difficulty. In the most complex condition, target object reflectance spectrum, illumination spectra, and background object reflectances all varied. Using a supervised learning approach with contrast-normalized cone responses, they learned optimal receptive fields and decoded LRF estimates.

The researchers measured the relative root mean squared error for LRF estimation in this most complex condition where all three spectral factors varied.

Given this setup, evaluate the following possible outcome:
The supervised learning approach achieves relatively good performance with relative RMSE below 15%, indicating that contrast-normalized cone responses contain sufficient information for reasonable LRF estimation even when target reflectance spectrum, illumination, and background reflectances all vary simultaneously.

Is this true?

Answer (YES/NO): YES